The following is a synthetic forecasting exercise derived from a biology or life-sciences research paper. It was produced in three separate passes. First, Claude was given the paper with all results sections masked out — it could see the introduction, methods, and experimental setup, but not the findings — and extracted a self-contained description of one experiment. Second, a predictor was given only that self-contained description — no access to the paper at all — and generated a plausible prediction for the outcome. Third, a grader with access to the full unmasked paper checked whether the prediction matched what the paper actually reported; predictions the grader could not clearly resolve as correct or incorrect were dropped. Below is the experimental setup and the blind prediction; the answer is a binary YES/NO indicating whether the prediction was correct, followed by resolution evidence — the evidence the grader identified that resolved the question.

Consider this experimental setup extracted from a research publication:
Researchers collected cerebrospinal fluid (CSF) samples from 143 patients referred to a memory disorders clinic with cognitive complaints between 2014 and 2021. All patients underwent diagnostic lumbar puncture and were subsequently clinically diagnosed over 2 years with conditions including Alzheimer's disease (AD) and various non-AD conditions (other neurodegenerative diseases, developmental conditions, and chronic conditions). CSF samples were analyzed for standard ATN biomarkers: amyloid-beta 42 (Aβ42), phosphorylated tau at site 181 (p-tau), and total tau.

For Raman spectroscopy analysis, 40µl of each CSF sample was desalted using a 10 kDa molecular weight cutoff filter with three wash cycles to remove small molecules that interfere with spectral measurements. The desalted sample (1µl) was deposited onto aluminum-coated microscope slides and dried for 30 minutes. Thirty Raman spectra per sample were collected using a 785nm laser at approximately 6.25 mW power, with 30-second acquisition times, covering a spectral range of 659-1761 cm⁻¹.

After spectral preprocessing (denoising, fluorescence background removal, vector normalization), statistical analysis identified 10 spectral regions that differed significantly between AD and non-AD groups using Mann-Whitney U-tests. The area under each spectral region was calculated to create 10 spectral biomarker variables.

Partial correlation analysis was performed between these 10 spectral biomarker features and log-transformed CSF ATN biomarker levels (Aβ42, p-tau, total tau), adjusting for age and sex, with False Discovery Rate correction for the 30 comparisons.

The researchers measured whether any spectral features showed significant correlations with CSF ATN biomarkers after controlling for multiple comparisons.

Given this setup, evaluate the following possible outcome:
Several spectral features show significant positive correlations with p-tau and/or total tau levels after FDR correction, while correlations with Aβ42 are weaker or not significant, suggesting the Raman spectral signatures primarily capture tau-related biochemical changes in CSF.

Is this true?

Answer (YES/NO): NO